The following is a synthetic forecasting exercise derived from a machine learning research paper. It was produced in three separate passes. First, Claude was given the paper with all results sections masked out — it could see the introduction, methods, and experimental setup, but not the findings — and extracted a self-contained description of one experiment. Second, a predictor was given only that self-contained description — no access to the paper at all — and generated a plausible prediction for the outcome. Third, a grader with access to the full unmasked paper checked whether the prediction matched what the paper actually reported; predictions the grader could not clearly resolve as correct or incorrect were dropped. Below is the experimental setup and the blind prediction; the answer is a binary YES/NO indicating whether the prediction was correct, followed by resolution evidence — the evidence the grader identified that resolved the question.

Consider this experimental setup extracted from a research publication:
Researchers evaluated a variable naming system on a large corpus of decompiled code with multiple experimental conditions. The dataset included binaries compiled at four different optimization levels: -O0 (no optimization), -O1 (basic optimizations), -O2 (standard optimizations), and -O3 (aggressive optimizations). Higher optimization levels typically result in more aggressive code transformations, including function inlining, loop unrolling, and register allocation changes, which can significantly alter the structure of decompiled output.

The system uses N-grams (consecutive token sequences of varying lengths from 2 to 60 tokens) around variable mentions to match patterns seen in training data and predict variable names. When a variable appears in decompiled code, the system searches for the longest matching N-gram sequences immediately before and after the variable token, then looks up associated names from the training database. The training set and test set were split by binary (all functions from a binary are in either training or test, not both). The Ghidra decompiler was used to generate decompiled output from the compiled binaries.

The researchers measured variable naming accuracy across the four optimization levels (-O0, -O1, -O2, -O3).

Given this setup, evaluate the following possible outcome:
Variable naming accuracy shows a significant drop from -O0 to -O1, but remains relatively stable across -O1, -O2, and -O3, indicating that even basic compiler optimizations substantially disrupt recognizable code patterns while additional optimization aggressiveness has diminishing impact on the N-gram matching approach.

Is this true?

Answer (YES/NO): YES